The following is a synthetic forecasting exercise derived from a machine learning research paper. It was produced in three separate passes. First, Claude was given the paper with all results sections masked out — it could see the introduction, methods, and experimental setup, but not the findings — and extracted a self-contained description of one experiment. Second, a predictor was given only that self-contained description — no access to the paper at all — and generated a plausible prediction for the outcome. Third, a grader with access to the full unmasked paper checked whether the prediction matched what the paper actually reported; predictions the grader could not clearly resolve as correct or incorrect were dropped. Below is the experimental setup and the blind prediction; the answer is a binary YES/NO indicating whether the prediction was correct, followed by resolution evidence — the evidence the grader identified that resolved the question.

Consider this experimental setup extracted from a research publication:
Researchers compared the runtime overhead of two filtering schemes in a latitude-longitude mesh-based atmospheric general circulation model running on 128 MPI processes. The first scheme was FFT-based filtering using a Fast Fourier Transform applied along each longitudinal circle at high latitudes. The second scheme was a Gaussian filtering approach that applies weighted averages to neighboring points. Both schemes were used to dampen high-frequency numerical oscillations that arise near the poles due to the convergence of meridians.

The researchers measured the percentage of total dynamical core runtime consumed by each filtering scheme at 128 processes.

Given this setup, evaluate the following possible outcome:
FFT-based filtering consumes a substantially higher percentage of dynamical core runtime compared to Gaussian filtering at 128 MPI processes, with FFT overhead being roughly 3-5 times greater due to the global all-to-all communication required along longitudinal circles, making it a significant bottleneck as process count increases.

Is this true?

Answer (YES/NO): NO